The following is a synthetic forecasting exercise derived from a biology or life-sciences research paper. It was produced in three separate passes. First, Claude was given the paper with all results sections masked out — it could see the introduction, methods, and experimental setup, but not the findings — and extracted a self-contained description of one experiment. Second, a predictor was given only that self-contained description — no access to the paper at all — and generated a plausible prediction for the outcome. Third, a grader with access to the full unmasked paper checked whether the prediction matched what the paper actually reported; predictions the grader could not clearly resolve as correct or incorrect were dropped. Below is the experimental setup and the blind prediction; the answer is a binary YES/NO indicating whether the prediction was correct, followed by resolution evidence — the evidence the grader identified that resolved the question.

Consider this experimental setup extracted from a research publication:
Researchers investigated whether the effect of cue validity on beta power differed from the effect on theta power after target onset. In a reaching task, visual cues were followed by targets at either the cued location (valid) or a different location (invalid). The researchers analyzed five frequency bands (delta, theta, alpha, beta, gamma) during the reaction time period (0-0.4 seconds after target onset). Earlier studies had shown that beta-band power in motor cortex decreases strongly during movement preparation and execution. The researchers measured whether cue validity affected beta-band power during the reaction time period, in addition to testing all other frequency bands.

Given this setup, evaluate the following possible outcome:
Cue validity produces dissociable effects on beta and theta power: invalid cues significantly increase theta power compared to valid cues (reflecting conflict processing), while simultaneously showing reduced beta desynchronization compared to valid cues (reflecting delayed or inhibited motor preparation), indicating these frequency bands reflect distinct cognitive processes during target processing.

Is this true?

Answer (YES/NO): NO